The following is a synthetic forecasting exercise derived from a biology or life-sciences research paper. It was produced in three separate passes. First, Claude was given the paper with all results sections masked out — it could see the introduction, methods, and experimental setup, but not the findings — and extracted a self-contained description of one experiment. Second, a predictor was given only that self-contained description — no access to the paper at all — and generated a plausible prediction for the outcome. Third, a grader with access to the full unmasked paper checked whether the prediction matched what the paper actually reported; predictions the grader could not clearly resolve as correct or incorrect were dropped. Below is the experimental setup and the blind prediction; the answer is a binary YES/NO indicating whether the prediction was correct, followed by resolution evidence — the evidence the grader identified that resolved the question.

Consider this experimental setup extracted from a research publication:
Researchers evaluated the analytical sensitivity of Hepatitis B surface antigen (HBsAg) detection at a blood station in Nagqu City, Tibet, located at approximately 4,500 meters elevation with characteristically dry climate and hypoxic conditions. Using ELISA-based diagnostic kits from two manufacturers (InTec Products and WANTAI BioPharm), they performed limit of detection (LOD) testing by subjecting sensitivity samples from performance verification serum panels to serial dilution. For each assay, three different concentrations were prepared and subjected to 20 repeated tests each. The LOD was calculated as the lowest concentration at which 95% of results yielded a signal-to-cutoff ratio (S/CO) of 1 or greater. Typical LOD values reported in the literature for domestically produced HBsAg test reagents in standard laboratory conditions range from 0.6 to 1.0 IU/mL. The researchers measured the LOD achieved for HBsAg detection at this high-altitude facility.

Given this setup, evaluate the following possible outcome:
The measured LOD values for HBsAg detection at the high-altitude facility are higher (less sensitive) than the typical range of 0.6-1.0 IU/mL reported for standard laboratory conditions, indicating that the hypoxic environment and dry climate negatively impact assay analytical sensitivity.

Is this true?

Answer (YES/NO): NO